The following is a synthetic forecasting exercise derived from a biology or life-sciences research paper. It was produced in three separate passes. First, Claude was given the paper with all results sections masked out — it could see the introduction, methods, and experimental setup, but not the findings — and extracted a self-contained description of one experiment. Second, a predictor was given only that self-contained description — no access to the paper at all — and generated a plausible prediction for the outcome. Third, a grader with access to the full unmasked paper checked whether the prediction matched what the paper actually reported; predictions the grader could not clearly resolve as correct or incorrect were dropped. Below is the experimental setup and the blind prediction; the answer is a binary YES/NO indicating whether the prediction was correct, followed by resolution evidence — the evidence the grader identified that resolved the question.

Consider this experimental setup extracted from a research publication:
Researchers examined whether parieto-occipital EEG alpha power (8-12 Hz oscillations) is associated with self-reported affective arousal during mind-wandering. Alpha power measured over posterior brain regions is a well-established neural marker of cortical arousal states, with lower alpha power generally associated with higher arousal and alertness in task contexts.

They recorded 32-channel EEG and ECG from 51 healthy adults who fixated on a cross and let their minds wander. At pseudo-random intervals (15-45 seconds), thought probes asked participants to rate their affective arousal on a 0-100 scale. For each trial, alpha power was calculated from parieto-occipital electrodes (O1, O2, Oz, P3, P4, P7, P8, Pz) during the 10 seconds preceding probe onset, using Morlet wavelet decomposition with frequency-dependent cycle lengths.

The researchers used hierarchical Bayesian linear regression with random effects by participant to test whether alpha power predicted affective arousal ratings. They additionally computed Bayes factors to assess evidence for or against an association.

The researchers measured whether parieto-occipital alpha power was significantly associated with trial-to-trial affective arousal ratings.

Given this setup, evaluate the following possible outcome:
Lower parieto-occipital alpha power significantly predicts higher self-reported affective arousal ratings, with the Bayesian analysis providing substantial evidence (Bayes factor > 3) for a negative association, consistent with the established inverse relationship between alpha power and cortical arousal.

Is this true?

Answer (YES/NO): NO